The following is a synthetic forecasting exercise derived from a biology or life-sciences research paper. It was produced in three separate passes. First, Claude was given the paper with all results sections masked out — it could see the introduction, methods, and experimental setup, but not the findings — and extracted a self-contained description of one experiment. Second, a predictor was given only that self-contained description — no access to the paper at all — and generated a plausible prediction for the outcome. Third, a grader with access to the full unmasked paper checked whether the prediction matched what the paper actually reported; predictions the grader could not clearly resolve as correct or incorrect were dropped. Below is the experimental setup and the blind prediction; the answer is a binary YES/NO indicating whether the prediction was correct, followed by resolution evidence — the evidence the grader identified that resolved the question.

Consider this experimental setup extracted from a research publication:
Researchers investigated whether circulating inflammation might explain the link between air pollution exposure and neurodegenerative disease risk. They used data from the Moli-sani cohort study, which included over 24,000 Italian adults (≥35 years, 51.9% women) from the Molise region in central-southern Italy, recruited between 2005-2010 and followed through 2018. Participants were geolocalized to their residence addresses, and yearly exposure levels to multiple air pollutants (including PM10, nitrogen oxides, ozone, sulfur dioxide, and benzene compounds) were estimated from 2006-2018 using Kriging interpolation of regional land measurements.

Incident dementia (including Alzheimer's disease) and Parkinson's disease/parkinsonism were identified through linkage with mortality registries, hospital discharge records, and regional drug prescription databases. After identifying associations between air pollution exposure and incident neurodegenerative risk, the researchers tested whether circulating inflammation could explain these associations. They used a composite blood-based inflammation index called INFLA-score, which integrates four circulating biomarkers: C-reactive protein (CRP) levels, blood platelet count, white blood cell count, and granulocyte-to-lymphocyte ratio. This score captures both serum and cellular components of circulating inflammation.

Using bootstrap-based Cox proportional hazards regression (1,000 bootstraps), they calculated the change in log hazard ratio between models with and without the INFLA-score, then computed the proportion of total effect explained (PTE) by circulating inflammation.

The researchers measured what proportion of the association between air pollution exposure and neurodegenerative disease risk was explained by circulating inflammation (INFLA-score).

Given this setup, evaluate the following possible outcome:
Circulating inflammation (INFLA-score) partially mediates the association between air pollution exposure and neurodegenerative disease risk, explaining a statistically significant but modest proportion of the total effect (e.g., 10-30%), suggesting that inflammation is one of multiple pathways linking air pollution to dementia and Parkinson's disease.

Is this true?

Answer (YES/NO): NO